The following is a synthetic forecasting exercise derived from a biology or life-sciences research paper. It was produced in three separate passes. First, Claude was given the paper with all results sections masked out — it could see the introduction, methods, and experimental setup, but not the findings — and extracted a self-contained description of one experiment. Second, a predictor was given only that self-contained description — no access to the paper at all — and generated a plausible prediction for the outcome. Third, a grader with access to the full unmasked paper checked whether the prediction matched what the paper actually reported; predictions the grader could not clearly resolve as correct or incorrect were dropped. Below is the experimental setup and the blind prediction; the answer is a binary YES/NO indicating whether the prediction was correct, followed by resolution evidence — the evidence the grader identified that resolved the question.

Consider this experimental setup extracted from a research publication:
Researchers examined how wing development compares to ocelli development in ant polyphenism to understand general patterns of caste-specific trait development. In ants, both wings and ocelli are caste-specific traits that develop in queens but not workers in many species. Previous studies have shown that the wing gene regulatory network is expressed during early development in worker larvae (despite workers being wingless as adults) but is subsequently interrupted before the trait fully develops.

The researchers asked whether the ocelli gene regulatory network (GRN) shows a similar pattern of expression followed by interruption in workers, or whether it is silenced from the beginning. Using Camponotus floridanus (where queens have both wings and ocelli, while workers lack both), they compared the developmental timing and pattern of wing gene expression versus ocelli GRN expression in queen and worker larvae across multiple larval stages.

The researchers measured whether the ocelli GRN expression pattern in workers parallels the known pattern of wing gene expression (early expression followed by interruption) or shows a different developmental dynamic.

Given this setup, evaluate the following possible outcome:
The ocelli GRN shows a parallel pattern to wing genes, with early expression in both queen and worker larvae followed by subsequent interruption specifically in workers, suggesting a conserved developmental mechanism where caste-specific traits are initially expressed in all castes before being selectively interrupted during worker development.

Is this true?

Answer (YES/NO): YES